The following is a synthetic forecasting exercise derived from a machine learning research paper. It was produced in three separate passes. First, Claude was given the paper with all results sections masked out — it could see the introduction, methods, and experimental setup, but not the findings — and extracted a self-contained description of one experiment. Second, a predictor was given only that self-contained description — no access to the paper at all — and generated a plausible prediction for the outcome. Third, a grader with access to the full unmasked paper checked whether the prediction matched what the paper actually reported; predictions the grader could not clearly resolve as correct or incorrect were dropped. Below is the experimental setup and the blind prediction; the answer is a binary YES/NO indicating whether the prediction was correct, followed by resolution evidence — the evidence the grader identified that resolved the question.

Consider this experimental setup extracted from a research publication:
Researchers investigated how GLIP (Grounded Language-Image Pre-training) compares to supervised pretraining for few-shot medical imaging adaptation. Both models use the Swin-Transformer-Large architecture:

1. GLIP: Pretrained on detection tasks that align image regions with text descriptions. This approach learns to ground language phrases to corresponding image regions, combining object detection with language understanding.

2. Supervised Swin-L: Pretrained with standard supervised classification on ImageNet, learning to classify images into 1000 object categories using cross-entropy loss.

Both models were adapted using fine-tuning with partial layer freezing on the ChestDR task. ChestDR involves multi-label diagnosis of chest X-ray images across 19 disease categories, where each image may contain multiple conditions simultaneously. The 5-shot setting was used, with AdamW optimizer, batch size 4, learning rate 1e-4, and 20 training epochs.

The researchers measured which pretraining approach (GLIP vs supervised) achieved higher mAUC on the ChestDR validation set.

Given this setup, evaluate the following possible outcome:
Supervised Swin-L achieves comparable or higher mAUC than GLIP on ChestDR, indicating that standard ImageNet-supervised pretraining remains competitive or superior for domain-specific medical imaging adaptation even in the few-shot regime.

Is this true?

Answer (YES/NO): YES